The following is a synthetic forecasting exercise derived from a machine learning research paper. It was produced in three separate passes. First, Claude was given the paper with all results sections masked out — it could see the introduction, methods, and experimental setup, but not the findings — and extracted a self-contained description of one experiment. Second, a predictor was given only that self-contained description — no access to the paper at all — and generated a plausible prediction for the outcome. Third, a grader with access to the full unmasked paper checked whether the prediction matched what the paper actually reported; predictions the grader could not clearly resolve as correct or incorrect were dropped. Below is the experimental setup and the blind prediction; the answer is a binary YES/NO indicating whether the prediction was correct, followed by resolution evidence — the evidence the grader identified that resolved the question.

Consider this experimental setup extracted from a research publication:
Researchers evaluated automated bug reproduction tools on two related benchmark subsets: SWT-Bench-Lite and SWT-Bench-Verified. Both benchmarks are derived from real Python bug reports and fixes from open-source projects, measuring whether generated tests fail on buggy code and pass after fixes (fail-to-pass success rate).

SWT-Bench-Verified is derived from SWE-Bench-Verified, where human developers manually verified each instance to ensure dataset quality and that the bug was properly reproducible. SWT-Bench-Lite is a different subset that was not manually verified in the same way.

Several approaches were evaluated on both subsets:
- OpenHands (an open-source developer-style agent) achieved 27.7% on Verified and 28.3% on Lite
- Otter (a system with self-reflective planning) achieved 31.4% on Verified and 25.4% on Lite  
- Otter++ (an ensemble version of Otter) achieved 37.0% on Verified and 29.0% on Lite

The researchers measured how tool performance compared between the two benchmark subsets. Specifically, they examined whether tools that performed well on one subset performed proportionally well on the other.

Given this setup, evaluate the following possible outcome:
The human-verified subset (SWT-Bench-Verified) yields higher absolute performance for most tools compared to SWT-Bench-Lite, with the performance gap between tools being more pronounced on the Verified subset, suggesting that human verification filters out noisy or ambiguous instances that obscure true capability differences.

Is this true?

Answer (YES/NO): NO